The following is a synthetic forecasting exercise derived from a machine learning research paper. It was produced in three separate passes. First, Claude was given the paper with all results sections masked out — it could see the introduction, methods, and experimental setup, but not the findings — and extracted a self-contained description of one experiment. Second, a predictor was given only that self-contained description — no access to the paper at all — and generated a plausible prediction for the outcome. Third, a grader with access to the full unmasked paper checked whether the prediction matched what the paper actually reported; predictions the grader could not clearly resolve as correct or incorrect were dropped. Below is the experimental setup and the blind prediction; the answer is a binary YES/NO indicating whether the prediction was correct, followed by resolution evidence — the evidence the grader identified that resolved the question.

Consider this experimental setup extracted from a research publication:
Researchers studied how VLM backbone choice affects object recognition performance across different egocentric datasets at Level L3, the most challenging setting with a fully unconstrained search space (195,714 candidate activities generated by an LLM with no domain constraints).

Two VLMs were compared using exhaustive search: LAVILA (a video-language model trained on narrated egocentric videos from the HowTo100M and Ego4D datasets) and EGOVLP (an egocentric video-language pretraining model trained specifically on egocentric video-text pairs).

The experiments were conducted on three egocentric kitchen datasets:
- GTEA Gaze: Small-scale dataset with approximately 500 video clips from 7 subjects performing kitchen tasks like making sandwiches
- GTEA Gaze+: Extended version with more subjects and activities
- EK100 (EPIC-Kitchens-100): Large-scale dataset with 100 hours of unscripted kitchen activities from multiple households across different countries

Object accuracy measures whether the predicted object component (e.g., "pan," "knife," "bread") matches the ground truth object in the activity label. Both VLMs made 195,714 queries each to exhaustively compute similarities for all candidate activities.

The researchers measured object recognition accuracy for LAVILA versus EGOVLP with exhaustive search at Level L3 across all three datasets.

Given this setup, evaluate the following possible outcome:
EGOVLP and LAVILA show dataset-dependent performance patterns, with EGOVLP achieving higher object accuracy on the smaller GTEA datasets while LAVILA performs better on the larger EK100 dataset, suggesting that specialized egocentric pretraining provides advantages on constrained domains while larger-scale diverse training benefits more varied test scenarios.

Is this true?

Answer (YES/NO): NO